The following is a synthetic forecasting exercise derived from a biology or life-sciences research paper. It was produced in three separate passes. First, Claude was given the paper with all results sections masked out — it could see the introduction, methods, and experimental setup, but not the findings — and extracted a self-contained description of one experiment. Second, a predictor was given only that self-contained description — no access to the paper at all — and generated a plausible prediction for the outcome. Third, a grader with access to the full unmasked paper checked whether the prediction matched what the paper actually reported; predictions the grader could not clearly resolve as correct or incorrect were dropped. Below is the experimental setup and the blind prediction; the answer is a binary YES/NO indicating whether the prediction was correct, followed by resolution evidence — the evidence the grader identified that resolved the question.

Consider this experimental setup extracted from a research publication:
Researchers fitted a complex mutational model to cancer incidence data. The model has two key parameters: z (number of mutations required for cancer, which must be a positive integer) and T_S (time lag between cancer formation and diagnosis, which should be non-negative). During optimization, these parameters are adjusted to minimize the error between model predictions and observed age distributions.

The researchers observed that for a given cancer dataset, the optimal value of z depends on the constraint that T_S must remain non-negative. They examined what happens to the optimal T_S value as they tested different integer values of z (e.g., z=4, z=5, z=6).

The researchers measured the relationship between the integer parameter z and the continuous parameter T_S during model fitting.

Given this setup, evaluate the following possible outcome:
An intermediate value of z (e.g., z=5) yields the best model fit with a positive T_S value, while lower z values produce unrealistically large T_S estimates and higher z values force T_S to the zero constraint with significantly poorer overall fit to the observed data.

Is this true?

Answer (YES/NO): NO